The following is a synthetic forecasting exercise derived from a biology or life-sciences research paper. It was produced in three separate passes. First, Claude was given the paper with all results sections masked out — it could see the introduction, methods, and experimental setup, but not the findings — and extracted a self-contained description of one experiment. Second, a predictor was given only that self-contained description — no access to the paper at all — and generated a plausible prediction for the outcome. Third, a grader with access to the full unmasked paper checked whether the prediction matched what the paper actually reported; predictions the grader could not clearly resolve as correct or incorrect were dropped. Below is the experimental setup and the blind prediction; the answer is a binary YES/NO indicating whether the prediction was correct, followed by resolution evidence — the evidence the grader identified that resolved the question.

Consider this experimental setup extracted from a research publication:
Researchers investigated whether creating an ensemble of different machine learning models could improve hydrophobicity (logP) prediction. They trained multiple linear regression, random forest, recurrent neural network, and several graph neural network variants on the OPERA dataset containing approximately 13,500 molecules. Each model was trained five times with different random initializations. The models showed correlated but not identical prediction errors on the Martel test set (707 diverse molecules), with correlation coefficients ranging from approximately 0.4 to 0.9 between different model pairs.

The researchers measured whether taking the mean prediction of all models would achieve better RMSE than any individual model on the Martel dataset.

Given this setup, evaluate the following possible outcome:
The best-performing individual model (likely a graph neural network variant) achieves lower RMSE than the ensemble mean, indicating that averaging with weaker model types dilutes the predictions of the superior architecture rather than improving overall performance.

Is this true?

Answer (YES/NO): NO